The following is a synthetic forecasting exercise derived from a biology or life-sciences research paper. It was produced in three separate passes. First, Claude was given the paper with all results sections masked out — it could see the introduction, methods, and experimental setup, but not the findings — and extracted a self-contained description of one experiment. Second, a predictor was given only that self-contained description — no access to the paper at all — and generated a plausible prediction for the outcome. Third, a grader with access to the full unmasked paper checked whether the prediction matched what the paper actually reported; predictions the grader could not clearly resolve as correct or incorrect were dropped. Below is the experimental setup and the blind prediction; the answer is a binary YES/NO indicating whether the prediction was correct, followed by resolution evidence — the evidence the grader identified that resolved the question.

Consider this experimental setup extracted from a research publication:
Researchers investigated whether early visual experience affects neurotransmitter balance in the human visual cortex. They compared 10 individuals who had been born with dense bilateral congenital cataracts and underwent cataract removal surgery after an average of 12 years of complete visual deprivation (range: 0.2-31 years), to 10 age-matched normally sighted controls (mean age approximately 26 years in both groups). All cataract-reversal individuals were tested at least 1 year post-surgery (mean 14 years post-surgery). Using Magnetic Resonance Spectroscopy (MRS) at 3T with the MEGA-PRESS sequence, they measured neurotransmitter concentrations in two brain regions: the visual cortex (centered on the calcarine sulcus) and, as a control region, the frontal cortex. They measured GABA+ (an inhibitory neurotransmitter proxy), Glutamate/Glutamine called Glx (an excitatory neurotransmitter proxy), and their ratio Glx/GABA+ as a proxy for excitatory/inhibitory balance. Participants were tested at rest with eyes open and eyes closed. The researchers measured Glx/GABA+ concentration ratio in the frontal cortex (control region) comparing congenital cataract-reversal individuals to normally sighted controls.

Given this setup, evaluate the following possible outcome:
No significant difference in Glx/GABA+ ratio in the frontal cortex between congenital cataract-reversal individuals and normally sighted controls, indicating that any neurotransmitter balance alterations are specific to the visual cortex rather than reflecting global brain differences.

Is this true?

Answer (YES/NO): YES